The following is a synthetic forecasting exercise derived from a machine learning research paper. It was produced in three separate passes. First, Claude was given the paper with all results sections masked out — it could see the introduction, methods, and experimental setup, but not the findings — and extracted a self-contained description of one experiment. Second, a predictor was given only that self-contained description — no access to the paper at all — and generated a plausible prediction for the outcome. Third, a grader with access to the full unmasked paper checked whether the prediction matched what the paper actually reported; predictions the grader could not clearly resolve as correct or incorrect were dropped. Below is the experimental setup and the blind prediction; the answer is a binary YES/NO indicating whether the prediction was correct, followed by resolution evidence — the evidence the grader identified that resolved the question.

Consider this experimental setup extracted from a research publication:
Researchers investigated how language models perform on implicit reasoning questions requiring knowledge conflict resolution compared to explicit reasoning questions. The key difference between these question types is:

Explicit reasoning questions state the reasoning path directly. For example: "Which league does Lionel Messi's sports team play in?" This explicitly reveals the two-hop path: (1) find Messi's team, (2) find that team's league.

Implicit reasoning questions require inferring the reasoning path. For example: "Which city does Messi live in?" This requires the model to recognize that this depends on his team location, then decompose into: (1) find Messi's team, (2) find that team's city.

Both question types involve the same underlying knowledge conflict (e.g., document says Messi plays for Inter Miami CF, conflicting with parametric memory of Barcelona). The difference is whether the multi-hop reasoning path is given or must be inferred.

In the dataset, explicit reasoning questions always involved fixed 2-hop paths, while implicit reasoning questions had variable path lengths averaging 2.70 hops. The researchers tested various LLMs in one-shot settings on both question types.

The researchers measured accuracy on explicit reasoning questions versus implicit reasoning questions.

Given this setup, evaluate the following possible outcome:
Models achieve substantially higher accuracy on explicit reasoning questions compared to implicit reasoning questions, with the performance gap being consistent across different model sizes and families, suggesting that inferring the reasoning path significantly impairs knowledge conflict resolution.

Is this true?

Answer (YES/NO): NO